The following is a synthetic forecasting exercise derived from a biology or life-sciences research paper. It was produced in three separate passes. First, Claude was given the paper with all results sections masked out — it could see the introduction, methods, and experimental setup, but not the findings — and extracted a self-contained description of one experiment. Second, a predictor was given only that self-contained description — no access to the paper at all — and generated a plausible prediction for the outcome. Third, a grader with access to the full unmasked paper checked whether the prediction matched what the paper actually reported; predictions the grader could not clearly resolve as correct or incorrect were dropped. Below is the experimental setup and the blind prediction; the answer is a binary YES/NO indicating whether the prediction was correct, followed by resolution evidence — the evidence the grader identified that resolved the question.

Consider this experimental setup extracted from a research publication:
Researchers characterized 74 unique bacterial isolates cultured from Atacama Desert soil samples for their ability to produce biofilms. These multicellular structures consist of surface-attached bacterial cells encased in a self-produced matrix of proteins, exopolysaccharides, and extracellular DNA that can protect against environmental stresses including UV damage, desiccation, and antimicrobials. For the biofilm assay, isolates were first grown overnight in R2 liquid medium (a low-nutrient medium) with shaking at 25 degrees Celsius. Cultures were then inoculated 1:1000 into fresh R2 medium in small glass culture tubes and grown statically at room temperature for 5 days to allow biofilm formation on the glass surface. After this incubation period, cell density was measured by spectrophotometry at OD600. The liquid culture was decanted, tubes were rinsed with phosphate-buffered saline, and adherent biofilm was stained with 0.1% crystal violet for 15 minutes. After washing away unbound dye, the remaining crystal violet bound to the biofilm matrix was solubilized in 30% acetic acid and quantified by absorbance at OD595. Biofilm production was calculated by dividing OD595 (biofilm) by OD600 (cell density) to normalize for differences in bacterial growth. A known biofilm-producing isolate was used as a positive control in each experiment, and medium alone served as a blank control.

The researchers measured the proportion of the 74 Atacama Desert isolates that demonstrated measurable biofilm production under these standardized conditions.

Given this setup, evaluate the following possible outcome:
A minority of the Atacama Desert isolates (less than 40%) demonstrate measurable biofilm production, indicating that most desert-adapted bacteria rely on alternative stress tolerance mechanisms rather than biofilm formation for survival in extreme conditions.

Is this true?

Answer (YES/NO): NO